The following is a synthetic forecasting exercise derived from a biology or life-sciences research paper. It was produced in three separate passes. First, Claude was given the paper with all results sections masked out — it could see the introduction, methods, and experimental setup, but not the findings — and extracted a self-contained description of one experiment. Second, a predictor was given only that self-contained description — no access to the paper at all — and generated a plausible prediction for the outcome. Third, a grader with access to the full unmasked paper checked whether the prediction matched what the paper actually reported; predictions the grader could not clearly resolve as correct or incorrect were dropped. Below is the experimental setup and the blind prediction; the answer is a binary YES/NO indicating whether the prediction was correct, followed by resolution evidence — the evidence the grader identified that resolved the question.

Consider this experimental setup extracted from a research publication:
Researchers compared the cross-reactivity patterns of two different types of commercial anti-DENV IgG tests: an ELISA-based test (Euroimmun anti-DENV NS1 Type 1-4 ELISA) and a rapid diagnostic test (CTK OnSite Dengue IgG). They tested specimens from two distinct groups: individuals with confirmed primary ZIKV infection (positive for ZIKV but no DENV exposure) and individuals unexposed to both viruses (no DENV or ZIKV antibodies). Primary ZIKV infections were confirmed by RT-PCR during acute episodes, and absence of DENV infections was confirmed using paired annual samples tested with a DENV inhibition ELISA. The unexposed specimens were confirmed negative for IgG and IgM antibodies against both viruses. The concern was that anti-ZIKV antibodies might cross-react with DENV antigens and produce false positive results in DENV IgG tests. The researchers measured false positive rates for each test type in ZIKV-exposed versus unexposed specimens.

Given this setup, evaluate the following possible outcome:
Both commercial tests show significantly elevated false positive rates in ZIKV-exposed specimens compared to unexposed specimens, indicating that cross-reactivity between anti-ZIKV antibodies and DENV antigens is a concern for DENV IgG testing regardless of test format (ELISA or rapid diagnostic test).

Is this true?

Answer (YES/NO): NO